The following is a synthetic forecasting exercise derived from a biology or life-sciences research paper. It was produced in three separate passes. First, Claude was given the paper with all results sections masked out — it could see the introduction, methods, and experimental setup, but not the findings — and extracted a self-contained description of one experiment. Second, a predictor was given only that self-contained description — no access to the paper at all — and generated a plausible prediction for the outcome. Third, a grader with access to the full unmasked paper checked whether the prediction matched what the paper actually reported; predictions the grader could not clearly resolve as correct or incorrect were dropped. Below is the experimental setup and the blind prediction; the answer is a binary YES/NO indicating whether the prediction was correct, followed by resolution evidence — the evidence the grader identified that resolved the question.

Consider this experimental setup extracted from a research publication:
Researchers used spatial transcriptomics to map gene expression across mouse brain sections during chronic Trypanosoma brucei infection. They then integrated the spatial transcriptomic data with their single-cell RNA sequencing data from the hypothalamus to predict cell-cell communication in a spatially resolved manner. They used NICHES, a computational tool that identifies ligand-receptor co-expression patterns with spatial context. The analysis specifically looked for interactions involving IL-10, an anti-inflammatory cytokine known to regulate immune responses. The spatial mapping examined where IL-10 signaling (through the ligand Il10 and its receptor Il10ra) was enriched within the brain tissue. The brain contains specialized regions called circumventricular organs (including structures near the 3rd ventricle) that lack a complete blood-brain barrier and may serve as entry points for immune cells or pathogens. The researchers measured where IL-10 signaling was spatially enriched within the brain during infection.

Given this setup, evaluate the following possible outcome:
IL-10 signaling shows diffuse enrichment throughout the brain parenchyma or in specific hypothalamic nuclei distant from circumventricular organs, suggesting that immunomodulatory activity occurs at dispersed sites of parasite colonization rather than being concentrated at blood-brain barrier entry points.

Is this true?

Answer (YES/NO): NO